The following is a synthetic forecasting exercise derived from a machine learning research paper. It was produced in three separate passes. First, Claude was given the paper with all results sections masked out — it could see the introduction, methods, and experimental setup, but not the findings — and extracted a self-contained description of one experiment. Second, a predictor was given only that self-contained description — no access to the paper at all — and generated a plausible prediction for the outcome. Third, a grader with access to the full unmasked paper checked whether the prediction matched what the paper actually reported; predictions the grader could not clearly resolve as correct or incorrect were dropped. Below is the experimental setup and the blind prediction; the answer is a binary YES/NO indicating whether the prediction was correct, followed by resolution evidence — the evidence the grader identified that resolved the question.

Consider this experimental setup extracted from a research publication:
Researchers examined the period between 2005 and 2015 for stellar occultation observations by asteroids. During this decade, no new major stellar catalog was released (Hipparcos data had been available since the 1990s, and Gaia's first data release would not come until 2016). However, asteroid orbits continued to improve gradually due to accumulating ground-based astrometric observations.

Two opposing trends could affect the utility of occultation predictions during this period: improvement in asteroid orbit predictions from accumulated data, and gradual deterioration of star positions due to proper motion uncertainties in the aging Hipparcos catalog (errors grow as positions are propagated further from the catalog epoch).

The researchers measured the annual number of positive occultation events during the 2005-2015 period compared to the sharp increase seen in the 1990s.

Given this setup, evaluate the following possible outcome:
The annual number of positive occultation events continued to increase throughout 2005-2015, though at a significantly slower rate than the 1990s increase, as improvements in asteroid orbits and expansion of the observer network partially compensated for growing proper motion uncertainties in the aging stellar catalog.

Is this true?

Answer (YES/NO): NO